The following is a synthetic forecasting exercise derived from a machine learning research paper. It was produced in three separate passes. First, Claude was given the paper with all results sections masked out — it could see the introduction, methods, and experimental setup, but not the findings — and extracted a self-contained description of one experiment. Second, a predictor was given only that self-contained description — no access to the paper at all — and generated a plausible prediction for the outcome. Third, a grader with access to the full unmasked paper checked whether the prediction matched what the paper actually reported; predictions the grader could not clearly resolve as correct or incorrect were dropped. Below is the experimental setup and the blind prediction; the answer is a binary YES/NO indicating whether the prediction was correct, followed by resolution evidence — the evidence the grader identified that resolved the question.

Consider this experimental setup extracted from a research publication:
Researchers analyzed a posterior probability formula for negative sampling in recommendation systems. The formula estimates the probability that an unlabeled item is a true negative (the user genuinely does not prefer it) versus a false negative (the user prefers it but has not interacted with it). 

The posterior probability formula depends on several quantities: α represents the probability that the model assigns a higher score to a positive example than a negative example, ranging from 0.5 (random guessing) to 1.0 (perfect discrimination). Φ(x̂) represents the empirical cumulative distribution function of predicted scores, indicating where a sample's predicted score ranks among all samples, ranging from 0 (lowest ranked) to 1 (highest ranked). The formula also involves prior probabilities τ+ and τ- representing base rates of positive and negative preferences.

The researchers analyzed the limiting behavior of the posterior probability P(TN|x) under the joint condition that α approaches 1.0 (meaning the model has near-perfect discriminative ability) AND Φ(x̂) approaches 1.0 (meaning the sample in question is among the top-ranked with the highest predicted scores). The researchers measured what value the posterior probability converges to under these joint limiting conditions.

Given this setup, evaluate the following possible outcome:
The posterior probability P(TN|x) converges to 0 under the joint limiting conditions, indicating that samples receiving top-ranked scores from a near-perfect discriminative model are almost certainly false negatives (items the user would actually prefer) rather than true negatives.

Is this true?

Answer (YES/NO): YES